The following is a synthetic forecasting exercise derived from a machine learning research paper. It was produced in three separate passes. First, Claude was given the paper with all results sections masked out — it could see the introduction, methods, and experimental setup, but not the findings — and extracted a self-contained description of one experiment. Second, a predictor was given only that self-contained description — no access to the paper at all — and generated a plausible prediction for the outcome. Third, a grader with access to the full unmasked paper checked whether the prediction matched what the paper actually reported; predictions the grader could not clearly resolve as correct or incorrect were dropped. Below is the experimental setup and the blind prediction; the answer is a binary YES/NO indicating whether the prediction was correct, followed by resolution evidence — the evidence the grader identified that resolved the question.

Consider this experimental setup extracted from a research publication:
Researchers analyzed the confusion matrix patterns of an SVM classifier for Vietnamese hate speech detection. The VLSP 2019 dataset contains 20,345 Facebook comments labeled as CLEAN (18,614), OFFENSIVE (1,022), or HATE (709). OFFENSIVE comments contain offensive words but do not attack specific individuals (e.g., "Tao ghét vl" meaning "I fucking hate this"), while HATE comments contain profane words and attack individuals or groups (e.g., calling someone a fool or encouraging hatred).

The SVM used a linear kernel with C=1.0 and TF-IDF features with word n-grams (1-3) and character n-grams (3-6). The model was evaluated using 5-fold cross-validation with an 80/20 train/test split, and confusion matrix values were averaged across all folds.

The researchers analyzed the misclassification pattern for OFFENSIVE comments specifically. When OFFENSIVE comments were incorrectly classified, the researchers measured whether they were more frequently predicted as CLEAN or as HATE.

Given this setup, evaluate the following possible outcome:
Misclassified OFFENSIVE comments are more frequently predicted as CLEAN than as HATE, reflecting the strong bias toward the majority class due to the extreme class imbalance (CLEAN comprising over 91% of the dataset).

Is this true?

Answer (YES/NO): YES